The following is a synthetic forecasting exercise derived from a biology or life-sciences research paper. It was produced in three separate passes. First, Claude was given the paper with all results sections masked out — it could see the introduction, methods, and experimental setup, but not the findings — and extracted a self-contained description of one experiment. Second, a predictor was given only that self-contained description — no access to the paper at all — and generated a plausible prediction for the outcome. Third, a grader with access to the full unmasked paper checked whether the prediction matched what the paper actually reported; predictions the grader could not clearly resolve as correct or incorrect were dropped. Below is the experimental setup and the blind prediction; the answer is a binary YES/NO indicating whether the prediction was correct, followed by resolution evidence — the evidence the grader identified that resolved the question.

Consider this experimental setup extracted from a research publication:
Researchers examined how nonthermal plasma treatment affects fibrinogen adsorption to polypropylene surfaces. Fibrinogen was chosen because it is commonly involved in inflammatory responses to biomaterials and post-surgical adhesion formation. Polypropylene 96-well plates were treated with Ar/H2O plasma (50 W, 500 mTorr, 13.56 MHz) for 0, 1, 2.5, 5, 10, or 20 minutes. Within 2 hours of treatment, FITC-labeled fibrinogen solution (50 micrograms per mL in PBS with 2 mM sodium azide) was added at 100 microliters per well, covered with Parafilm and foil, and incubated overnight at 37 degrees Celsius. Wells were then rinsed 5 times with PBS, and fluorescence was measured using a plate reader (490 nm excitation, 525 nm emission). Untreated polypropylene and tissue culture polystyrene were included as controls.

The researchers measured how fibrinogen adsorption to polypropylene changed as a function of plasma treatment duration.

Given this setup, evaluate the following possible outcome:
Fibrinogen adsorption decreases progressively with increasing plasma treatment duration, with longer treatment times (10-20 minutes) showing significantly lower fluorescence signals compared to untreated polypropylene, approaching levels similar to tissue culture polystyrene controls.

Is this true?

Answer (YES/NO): NO